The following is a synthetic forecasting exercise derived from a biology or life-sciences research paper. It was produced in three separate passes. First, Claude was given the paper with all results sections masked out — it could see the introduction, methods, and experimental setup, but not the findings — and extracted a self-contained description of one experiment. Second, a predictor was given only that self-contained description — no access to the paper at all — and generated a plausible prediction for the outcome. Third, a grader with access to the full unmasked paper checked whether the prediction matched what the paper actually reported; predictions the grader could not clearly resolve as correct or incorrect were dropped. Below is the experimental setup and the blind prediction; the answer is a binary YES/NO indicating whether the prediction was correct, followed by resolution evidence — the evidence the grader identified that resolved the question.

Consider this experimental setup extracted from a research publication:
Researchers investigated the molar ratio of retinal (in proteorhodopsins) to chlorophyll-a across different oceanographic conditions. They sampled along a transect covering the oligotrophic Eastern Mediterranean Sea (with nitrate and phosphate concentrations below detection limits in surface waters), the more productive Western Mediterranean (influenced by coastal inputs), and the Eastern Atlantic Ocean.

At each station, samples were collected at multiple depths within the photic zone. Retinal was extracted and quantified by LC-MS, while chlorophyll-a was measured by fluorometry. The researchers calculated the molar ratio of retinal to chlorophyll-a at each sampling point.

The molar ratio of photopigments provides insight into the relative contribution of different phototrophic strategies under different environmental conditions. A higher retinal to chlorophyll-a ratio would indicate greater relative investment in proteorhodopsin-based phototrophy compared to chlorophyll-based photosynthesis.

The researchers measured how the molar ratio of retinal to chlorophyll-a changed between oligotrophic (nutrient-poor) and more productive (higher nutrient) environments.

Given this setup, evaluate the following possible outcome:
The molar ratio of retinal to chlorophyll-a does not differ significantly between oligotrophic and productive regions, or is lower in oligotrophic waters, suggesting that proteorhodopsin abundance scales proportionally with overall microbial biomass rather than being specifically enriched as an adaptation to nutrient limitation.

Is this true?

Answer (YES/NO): NO